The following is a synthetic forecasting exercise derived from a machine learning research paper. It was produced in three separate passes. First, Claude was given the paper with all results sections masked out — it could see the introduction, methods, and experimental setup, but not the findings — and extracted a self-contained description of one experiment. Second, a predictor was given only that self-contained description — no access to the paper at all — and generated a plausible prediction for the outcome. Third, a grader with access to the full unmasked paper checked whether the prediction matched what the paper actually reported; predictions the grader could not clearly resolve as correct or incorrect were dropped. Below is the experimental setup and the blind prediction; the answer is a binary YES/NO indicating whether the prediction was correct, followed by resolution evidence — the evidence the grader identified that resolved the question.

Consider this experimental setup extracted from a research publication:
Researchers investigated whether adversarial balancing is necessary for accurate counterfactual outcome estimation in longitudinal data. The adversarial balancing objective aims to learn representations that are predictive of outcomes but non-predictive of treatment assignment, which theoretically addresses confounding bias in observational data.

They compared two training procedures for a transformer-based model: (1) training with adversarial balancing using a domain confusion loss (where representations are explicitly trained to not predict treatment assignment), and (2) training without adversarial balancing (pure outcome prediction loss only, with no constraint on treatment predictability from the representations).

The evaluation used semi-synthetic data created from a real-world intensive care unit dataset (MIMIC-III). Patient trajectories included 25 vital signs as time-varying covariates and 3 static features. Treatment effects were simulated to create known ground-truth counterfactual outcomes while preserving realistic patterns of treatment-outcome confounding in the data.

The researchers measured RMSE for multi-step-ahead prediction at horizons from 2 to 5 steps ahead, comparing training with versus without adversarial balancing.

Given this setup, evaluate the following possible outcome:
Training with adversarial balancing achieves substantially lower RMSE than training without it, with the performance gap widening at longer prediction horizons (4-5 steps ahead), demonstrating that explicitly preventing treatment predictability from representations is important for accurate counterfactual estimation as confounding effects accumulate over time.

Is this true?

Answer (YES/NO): YES